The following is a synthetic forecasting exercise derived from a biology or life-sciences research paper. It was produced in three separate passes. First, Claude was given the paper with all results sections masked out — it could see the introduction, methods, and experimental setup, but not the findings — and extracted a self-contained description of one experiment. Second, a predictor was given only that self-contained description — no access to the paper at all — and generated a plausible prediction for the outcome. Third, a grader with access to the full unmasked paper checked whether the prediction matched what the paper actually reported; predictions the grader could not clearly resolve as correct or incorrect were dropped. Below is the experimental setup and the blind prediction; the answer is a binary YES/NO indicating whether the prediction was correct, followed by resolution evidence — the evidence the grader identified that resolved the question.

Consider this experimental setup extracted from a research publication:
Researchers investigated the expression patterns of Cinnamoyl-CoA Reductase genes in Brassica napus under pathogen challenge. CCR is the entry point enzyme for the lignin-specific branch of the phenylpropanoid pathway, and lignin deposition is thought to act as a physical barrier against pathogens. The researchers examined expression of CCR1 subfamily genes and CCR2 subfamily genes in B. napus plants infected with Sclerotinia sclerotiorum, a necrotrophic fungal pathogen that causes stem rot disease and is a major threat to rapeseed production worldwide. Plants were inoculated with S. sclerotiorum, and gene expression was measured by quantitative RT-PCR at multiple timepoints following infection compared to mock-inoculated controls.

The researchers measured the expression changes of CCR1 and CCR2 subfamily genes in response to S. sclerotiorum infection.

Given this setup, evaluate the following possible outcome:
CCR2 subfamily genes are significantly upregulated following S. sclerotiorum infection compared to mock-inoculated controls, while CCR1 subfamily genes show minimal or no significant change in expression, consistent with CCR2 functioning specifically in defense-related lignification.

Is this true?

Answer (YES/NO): YES